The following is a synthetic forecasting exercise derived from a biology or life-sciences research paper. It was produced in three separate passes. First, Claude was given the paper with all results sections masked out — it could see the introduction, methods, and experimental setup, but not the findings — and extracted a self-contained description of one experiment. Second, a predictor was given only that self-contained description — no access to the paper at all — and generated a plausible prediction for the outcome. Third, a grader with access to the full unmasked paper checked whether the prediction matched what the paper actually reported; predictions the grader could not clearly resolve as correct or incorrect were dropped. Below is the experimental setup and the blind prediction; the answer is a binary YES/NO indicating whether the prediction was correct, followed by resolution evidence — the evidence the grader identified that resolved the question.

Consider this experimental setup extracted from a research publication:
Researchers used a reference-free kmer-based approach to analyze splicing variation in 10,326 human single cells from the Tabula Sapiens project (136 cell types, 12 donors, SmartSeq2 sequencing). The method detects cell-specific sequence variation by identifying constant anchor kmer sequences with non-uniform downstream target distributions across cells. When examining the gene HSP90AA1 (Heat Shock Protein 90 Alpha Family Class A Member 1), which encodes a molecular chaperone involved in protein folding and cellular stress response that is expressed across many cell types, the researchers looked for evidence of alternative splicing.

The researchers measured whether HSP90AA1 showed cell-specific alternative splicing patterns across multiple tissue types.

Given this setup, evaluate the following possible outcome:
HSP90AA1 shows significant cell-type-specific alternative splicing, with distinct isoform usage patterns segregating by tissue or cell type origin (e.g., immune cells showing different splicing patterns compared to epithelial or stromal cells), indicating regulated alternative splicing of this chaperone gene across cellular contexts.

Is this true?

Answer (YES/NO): YES